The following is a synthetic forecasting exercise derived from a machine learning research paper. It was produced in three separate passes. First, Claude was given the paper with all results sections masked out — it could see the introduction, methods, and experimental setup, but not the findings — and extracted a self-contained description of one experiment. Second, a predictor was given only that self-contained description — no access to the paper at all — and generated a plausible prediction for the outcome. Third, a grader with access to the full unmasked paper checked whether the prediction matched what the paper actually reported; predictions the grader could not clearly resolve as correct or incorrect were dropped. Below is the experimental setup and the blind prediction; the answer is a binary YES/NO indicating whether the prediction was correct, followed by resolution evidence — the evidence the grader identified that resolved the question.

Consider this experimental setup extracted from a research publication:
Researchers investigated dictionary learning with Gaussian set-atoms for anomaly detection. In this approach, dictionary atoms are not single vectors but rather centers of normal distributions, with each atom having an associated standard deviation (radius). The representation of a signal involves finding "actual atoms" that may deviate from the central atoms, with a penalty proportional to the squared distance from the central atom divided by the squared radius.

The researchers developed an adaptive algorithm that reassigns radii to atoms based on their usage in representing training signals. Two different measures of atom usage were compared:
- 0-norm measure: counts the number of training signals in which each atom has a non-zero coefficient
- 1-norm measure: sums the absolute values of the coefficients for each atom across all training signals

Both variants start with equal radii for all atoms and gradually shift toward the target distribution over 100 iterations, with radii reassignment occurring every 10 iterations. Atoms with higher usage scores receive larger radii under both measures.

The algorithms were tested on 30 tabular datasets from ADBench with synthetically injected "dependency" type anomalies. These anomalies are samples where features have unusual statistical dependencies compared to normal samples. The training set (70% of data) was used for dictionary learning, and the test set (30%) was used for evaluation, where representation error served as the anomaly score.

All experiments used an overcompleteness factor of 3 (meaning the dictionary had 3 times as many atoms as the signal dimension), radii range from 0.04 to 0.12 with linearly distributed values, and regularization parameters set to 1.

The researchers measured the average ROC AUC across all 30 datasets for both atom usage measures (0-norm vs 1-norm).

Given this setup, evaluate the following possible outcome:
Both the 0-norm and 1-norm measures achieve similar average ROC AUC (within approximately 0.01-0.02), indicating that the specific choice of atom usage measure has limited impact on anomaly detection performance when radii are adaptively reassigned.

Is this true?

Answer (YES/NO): YES